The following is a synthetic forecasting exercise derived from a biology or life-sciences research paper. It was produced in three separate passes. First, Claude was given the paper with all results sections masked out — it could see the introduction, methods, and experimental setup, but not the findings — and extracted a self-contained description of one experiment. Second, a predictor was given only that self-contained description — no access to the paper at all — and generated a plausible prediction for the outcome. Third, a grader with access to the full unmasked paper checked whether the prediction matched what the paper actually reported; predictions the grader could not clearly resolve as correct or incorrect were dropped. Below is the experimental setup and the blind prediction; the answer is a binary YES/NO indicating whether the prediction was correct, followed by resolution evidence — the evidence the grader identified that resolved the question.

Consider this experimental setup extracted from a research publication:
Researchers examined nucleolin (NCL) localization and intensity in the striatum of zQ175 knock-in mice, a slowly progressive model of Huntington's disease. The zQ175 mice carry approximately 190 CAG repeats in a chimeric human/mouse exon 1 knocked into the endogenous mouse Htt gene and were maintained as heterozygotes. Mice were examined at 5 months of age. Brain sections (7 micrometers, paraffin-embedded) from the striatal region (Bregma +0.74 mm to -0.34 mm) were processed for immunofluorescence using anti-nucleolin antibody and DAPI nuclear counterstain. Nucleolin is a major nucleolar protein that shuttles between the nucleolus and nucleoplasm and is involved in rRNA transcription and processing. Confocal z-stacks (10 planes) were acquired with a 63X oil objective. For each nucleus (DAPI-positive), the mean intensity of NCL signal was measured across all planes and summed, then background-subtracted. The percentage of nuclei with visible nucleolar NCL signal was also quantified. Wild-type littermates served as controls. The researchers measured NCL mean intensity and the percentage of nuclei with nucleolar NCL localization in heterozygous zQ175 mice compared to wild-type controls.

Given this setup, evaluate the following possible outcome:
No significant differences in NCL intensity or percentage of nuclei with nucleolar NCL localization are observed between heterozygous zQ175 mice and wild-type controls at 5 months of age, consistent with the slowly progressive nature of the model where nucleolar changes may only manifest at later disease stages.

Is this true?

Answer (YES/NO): YES